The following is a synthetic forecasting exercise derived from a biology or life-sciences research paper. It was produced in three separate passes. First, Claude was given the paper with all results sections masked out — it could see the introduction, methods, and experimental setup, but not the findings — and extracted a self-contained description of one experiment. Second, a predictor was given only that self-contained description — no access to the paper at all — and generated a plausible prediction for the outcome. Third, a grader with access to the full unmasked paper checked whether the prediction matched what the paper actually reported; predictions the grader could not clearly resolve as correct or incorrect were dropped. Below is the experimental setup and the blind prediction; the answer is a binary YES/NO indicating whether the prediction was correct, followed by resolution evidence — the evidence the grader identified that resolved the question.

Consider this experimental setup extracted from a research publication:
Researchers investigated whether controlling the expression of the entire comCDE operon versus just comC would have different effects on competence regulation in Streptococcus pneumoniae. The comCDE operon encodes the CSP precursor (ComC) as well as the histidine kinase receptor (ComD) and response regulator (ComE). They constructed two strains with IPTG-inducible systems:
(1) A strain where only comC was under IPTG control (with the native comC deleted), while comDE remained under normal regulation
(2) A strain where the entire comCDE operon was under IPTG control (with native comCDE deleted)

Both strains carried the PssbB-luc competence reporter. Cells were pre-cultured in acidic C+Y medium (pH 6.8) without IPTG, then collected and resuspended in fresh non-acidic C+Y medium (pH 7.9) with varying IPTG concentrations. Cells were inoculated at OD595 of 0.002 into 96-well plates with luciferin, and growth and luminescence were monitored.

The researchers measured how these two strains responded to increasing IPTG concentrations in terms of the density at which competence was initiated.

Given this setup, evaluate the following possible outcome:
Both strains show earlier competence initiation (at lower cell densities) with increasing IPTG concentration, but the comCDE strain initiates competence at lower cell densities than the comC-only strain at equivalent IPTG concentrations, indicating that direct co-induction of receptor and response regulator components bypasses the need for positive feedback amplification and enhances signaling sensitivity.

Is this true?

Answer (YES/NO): NO